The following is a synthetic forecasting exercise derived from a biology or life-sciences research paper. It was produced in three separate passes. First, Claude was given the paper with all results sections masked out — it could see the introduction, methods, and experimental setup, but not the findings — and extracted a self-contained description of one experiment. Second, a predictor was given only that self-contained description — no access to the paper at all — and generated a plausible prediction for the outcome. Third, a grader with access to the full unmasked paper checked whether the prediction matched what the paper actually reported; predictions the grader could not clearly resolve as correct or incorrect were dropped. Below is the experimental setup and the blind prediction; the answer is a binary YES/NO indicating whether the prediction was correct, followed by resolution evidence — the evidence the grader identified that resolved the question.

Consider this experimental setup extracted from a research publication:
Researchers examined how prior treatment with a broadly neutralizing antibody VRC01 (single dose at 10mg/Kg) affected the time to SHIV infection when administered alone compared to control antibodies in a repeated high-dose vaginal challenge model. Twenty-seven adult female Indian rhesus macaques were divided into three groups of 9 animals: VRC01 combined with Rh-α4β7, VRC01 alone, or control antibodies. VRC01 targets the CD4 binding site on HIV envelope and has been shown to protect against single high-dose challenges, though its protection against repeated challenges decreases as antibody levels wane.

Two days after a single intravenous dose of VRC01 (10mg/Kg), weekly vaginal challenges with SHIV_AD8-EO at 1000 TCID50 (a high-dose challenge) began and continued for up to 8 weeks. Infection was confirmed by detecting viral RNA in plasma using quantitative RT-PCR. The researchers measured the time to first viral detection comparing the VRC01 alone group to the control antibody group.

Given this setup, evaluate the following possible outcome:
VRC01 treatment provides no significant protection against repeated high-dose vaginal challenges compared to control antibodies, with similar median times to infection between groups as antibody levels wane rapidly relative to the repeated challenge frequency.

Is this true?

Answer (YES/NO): NO